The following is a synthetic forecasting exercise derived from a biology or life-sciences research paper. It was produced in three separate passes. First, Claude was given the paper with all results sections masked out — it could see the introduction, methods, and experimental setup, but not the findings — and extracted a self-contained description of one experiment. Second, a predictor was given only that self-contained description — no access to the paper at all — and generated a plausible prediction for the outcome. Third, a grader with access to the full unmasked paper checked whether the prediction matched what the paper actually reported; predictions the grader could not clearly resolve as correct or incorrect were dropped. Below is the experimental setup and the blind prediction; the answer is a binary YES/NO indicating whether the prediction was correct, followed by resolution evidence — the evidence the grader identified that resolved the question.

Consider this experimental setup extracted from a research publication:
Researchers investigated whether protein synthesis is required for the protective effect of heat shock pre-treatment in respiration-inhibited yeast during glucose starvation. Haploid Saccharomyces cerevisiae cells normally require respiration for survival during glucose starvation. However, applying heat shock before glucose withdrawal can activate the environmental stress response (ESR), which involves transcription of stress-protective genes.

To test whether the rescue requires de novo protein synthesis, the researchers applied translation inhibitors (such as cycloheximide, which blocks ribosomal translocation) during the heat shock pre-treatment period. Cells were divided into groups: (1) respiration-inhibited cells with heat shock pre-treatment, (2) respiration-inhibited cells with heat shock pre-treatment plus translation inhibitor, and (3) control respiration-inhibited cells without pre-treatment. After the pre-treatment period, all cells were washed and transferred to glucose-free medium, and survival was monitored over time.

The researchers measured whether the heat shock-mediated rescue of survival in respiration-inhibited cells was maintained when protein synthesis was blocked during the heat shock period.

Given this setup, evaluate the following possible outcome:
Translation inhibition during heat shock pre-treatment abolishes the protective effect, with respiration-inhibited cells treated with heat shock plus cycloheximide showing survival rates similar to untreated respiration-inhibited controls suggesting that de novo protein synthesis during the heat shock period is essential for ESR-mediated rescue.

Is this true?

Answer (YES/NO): YES